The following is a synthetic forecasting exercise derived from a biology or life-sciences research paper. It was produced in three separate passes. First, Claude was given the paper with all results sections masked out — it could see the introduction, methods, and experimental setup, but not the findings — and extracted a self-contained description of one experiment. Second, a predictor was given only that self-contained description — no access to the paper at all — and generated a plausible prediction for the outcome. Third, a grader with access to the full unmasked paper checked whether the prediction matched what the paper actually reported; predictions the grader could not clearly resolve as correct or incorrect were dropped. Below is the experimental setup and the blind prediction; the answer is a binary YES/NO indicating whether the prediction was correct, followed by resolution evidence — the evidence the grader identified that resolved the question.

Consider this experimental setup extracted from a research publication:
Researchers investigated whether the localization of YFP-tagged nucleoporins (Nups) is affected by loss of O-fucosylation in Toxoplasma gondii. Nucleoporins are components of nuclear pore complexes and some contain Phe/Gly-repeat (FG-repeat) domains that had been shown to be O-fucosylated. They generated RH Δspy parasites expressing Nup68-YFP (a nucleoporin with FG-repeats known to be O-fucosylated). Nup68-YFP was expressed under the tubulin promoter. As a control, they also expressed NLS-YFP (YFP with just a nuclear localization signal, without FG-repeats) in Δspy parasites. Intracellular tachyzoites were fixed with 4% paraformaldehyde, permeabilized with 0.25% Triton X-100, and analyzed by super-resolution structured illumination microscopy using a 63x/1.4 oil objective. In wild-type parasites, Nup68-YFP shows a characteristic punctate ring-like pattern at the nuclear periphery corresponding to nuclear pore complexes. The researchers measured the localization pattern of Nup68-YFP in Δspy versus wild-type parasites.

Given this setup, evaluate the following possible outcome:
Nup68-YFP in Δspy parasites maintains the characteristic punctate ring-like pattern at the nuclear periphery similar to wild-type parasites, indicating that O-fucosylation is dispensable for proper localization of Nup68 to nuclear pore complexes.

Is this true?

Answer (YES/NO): NO